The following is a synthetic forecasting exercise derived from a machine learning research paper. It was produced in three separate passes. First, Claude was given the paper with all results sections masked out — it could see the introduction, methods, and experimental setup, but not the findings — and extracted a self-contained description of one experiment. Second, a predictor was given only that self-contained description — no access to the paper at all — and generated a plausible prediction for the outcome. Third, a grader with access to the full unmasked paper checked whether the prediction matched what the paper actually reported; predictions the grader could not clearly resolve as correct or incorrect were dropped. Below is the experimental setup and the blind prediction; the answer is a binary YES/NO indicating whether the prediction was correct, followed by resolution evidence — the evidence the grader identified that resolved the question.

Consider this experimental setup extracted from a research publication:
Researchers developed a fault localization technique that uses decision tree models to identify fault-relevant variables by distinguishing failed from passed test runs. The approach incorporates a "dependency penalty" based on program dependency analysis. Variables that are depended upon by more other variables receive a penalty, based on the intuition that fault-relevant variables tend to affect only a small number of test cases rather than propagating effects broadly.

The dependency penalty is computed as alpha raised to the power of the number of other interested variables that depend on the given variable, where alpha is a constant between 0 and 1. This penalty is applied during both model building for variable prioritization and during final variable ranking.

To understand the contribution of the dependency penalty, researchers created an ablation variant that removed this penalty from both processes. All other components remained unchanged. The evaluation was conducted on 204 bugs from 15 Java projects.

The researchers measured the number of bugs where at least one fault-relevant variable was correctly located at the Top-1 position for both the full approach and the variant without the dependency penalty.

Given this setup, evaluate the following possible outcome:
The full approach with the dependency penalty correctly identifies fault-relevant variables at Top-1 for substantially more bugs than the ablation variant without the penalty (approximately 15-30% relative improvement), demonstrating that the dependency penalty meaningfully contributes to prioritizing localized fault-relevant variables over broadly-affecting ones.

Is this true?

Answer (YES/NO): NO